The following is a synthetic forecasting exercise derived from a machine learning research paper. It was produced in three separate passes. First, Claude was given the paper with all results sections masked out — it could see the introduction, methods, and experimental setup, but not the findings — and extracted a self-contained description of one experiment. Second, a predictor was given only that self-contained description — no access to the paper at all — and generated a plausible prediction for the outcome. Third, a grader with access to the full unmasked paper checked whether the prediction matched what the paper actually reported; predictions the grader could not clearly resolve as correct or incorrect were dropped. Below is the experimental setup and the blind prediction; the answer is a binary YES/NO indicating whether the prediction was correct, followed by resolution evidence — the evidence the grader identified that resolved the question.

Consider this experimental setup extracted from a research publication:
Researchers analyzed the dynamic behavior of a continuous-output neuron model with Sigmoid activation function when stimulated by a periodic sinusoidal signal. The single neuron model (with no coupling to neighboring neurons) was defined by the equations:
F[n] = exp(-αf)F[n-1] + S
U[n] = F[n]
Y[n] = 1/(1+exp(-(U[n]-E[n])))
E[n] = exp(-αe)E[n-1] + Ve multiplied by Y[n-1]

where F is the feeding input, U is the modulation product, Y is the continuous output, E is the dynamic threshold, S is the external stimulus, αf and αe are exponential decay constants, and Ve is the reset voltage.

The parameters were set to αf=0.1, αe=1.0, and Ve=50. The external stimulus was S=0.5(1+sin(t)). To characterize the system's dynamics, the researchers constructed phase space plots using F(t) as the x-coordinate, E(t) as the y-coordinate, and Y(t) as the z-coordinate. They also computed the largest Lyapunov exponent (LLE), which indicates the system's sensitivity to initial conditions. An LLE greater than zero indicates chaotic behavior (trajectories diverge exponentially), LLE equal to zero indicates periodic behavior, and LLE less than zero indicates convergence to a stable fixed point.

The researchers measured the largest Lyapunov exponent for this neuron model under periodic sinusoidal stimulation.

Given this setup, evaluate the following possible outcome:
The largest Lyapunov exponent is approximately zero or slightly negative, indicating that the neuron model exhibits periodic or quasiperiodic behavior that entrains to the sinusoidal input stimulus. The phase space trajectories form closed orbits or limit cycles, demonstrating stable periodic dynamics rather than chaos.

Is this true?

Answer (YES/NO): NO